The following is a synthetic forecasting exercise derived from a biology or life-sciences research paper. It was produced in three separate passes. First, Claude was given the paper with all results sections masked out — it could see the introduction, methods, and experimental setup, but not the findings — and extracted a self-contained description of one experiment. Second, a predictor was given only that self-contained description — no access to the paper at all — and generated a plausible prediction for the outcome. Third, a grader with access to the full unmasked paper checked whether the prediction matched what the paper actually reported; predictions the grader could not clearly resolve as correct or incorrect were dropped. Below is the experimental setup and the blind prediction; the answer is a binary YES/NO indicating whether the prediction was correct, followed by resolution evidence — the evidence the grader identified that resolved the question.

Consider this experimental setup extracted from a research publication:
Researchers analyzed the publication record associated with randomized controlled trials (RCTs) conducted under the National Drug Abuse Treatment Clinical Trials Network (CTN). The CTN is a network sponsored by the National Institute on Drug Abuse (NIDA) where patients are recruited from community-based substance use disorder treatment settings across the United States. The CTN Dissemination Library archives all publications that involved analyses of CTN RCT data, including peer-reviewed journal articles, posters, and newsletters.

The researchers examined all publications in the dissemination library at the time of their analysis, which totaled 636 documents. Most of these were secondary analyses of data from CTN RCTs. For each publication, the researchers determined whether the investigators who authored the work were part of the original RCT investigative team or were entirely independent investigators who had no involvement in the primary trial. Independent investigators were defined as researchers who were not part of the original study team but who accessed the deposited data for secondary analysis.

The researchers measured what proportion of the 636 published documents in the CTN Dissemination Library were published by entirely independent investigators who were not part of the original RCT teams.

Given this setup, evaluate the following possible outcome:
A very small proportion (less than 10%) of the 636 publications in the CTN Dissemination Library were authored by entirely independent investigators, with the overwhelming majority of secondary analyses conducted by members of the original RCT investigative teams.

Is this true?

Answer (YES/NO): YES